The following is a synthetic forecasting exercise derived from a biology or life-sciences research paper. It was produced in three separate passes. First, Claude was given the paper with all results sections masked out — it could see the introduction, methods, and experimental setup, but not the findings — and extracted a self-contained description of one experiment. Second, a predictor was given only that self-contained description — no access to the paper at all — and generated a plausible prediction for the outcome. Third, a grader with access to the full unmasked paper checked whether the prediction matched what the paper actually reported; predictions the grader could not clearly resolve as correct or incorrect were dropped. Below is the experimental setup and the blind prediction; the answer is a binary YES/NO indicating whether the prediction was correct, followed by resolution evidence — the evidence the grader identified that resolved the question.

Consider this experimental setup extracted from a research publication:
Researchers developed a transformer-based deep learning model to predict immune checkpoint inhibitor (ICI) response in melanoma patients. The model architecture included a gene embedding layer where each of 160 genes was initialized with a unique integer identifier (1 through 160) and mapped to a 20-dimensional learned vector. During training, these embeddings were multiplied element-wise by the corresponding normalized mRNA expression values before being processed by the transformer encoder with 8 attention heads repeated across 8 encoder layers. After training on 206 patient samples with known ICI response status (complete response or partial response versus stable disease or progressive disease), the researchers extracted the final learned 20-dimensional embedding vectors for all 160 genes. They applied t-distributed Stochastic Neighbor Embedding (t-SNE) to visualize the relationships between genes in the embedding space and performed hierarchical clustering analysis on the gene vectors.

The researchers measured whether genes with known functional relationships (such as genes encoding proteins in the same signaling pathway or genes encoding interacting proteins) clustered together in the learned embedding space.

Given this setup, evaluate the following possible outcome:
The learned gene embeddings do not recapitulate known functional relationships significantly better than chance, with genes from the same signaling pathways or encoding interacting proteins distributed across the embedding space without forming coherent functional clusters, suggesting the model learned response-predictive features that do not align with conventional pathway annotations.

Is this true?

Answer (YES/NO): NO